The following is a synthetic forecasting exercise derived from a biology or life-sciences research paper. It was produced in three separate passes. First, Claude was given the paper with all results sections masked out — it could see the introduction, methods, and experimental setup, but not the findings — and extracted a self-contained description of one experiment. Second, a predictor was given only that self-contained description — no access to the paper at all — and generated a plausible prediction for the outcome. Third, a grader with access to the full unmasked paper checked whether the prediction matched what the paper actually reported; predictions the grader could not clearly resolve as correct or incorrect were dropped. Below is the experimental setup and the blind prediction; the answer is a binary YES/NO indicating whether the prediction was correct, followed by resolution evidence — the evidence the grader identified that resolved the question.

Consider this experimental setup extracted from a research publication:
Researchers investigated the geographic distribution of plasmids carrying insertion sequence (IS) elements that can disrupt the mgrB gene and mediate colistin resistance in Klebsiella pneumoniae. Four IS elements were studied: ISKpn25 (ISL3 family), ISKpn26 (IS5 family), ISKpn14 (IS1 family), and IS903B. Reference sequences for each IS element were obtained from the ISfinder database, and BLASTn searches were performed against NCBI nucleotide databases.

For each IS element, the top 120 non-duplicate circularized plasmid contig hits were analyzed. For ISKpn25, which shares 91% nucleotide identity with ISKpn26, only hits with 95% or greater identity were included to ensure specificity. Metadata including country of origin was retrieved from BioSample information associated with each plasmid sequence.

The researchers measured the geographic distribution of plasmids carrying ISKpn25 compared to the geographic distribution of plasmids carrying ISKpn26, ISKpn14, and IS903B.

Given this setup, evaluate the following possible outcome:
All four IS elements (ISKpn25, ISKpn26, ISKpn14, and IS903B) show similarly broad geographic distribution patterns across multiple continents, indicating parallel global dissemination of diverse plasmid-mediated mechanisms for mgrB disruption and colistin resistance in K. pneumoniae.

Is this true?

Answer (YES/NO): NO